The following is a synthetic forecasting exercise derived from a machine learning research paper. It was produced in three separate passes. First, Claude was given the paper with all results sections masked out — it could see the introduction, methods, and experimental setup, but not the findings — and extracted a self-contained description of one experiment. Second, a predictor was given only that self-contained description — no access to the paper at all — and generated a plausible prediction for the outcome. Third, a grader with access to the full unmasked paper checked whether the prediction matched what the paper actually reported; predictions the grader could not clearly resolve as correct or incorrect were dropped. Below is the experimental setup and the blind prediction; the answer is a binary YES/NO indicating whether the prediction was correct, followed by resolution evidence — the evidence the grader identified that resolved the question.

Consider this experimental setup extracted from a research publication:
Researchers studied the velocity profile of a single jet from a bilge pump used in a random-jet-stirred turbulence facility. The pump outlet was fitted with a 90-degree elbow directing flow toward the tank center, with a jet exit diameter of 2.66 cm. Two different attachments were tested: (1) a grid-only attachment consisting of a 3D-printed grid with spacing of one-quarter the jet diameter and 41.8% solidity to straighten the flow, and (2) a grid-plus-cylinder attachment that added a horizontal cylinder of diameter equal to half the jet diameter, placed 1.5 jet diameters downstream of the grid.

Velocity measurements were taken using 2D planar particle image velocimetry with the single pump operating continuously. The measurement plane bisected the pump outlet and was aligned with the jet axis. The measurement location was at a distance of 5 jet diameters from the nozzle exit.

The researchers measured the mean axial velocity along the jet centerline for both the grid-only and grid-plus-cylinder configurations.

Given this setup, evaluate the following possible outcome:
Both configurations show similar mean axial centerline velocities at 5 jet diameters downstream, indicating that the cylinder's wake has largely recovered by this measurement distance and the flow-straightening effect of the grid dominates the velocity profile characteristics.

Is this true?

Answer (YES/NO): NO